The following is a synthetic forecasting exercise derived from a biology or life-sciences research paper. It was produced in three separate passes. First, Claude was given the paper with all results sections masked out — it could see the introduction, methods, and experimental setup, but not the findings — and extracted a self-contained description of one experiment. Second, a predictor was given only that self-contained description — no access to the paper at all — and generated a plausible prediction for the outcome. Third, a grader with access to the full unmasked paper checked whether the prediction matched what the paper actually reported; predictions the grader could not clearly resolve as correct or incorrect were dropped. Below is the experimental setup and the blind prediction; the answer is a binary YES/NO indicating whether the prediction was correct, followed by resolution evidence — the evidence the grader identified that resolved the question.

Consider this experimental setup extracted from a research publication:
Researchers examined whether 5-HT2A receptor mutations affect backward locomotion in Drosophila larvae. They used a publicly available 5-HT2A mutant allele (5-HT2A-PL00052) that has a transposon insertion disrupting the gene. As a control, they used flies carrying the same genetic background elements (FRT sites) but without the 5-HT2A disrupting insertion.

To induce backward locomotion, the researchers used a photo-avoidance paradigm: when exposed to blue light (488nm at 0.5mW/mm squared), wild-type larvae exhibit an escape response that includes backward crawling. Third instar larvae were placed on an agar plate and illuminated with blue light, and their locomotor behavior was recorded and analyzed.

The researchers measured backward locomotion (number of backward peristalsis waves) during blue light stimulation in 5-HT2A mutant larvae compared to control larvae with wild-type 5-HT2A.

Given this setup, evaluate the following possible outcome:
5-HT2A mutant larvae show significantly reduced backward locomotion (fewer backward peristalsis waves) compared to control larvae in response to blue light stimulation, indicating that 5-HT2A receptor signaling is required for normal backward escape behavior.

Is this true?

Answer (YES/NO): NO